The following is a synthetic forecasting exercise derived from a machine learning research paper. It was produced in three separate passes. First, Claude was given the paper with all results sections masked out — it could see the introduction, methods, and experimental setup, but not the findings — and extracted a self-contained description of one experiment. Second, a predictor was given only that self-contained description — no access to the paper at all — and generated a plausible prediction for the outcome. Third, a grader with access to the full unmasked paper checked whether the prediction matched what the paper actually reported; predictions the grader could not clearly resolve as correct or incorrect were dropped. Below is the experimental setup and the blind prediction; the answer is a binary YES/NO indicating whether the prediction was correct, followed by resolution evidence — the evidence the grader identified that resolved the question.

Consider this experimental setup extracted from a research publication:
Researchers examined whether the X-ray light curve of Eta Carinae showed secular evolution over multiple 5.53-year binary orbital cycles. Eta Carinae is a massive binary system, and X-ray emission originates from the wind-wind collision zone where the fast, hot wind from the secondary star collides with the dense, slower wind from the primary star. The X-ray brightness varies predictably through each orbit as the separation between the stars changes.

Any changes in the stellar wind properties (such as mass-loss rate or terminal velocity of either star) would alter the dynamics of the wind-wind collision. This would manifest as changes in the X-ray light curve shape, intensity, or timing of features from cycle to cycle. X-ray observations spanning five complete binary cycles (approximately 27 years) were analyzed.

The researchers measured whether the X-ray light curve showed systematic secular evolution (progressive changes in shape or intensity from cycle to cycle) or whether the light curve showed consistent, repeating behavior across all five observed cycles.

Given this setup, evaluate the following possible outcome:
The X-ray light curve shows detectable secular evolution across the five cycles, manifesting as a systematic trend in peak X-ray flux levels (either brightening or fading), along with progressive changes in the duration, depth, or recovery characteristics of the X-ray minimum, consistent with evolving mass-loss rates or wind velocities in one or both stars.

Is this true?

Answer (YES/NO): NO